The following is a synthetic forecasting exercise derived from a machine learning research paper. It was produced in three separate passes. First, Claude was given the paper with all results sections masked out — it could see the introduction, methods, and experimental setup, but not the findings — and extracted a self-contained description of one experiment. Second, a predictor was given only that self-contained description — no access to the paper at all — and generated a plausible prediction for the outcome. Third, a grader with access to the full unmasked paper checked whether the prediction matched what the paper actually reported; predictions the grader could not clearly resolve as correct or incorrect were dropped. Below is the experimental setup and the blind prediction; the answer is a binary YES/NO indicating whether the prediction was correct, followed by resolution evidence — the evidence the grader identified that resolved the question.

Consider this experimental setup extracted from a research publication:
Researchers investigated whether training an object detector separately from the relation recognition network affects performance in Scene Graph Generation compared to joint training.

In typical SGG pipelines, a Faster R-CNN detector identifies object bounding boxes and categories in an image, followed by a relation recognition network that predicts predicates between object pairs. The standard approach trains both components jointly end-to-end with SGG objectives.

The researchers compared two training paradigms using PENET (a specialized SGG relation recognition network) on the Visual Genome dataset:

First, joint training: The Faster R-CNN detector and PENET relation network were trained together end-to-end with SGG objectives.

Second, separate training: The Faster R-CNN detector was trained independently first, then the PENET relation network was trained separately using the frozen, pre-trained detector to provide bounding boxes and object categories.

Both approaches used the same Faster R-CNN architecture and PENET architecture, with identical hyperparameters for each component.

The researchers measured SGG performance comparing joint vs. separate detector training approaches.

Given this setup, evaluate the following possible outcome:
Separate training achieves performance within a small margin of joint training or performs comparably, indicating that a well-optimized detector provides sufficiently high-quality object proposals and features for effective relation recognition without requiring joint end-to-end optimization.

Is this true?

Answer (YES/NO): YES